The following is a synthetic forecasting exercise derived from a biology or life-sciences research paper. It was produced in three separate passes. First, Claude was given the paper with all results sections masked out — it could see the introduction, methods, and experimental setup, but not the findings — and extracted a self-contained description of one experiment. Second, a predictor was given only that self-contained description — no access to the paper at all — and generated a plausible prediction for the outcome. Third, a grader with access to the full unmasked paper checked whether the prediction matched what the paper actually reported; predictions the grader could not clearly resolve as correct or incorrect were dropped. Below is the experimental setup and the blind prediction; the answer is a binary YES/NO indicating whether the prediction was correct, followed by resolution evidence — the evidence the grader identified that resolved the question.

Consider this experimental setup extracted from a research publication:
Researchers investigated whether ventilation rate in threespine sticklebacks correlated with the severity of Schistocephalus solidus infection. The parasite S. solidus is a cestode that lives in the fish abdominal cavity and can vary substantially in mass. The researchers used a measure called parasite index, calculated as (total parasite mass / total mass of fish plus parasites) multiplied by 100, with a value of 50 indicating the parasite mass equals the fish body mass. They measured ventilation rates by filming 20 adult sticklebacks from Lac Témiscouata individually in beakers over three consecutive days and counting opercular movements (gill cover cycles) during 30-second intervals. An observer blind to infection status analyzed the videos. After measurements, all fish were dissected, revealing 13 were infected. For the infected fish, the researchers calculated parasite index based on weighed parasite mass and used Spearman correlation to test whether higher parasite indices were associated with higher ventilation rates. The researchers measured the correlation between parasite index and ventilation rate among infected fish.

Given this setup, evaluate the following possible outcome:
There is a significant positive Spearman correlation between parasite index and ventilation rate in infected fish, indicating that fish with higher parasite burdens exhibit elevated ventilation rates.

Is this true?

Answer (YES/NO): NO